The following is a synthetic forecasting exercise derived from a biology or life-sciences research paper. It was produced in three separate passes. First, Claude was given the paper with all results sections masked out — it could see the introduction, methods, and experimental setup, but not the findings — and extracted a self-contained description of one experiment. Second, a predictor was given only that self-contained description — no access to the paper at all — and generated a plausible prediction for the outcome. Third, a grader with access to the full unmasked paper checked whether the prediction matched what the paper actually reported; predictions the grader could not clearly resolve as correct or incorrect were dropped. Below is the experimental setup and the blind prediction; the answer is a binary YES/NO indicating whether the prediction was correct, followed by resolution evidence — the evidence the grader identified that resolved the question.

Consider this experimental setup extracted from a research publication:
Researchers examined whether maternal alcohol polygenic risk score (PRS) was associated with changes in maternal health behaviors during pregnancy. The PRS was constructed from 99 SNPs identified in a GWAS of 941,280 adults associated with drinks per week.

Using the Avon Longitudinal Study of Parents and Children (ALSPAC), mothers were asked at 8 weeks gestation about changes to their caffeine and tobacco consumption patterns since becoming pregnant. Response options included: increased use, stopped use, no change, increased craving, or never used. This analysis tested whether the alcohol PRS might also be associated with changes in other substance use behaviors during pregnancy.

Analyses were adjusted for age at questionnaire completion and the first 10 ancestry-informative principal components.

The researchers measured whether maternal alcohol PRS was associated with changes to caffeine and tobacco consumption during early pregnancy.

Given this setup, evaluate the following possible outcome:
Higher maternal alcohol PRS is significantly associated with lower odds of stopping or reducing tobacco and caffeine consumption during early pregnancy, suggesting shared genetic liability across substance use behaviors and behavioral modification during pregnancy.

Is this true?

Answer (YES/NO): NO